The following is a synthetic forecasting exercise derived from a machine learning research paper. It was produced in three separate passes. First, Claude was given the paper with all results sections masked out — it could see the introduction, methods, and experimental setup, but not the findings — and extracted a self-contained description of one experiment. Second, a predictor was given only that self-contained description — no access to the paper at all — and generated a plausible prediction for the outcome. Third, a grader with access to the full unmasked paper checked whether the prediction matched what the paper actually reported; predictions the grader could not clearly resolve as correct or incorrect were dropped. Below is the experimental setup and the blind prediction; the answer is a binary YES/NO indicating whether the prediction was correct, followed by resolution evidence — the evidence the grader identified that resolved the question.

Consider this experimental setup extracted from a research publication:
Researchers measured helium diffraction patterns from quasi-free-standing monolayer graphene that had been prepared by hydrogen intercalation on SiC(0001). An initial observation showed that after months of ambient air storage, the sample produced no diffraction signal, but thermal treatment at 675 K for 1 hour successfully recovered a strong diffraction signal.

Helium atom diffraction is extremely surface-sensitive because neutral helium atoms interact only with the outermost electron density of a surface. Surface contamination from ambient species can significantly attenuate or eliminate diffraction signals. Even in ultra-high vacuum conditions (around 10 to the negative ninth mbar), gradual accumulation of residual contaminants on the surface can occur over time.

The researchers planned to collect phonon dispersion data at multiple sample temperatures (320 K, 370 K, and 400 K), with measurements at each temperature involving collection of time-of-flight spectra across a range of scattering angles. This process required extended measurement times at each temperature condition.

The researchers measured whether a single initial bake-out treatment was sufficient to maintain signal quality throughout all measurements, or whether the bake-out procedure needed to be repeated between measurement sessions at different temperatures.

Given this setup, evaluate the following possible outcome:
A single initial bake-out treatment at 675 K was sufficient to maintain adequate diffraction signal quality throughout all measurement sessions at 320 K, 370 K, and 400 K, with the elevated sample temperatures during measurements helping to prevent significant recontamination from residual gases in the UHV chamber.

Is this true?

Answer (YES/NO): NO